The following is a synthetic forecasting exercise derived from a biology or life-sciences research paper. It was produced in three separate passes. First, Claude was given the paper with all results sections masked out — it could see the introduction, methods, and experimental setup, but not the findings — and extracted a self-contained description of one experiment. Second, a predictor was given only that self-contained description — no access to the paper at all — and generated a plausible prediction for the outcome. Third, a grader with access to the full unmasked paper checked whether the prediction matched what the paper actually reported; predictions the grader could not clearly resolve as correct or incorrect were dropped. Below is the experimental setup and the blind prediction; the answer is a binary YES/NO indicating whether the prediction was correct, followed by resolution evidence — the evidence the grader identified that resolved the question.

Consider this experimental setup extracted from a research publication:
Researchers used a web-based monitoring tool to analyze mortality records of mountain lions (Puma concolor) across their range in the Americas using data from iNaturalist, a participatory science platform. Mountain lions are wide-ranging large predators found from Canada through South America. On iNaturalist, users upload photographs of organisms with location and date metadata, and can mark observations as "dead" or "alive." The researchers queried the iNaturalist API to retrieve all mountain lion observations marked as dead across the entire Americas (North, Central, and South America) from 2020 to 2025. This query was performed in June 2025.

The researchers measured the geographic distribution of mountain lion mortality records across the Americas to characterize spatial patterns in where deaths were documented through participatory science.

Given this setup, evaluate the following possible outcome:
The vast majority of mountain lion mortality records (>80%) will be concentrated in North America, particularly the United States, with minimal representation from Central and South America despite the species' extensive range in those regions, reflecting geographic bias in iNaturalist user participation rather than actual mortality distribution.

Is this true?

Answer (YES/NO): NO